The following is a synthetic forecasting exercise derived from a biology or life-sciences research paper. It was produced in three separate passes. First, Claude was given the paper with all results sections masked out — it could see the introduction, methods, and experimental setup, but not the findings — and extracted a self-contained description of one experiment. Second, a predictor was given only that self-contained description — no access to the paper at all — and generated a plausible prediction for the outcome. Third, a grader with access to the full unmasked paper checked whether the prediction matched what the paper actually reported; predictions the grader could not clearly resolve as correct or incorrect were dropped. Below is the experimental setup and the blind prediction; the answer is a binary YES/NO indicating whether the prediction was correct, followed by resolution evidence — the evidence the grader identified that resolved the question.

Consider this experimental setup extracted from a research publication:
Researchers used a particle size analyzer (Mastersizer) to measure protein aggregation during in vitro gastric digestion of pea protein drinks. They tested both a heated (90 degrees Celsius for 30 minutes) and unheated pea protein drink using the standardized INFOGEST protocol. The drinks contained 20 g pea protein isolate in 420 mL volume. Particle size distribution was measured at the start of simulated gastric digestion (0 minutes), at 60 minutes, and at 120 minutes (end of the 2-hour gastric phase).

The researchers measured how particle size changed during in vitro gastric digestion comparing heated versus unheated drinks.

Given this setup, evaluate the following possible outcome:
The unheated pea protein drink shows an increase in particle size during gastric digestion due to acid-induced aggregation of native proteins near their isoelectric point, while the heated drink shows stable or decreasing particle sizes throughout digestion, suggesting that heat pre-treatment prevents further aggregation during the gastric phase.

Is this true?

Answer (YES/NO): NO